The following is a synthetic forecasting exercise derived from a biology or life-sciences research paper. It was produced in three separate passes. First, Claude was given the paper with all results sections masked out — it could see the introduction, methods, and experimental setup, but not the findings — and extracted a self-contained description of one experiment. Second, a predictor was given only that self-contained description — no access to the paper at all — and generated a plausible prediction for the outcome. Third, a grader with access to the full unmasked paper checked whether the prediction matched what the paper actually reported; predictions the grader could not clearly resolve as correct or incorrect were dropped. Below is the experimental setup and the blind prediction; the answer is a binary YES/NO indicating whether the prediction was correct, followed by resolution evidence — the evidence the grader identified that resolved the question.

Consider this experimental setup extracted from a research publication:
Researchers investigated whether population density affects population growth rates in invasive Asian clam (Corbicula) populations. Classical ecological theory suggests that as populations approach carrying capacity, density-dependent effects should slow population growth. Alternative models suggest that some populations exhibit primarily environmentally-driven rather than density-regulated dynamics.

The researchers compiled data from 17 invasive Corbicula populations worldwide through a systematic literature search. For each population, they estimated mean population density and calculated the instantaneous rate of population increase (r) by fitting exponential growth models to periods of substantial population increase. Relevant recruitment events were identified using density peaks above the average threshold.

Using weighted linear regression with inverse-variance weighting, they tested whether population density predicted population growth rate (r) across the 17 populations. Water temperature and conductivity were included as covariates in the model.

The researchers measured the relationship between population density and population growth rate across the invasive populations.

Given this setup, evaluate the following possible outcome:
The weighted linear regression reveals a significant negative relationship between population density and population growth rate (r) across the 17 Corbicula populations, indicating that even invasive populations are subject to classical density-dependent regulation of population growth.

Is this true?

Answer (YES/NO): NO